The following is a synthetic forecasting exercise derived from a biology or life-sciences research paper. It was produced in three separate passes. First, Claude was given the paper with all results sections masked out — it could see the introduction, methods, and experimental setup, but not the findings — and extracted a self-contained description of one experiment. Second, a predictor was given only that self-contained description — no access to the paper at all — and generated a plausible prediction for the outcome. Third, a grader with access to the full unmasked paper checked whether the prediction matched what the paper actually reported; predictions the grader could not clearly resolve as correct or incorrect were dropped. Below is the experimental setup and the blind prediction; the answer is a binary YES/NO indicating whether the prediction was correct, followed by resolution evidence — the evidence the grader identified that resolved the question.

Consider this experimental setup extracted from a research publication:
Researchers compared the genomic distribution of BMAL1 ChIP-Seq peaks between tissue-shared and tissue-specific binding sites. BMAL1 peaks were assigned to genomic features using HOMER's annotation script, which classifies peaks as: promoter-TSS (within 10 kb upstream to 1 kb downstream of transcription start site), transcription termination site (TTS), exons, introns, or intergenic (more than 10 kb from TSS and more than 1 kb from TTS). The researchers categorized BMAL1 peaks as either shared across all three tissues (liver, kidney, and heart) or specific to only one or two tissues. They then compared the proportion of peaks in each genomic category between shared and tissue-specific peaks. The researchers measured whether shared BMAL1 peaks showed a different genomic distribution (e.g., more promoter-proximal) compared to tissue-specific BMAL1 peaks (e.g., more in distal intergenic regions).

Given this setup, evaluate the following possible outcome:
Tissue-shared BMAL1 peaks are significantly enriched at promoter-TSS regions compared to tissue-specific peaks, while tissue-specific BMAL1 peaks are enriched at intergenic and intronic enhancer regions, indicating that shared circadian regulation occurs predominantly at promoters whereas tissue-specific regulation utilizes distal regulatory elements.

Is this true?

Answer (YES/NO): YES